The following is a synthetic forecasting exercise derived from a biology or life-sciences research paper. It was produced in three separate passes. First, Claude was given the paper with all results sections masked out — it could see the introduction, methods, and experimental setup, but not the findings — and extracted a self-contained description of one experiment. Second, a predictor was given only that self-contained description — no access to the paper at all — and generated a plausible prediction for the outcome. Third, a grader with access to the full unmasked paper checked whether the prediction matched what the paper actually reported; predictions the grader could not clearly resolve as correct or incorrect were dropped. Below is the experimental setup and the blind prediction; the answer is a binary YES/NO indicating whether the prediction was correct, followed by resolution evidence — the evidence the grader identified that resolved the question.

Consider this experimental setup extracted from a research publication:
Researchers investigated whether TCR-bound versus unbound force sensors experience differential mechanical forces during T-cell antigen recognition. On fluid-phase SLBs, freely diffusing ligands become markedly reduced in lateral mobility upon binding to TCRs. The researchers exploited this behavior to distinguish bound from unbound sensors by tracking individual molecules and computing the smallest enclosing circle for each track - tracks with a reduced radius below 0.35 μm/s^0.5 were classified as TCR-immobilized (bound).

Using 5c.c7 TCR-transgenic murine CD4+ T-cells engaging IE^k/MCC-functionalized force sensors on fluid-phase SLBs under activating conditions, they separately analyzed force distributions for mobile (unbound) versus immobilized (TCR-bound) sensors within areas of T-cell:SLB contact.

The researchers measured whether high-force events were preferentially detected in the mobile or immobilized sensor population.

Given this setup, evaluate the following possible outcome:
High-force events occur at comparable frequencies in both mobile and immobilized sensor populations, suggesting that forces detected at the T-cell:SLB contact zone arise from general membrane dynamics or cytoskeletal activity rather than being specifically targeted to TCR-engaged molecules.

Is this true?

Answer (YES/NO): NO